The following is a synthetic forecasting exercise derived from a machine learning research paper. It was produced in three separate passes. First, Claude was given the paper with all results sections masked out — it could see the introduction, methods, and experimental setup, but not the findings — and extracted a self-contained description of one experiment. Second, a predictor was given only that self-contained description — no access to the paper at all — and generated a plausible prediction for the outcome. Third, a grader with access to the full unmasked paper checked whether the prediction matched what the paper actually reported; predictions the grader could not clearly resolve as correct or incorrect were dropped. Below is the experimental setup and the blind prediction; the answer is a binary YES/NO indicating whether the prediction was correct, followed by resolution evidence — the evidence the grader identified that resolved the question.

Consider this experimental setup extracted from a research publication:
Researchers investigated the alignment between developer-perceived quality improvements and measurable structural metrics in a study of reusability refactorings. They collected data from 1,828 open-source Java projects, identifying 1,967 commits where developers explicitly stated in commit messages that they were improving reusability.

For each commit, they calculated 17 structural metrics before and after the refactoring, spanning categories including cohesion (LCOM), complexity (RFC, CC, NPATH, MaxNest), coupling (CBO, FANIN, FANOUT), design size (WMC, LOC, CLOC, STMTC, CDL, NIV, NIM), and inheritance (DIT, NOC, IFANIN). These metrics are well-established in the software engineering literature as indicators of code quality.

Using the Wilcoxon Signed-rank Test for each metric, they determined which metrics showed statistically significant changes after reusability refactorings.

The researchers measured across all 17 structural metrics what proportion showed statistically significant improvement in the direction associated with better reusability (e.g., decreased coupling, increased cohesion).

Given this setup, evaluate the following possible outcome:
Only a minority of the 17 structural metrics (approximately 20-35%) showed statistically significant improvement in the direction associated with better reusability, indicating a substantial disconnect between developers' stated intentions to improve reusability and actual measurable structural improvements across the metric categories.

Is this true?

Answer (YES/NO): NO